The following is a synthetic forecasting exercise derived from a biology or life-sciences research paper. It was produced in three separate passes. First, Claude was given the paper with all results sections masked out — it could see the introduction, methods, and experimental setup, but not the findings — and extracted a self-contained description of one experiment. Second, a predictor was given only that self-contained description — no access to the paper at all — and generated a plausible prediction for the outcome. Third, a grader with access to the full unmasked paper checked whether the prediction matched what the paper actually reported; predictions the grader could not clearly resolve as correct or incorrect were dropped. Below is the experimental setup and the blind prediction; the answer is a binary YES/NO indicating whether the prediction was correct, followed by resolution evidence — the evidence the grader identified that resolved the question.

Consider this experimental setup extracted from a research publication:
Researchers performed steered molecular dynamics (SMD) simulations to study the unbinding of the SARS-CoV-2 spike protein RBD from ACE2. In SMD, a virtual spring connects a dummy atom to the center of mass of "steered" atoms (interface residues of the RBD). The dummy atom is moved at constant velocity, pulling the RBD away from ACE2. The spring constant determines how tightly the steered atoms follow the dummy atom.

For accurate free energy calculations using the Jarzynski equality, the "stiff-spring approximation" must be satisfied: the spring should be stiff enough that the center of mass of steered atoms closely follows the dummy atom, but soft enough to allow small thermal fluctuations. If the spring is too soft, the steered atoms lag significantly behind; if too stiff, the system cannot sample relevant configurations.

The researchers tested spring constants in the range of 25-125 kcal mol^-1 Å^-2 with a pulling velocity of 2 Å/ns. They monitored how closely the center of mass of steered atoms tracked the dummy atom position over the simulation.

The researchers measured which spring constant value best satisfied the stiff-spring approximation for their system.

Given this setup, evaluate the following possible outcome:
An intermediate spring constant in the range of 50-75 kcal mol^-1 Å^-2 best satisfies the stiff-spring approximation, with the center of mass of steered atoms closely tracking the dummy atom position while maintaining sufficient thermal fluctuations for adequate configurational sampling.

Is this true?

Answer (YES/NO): NO